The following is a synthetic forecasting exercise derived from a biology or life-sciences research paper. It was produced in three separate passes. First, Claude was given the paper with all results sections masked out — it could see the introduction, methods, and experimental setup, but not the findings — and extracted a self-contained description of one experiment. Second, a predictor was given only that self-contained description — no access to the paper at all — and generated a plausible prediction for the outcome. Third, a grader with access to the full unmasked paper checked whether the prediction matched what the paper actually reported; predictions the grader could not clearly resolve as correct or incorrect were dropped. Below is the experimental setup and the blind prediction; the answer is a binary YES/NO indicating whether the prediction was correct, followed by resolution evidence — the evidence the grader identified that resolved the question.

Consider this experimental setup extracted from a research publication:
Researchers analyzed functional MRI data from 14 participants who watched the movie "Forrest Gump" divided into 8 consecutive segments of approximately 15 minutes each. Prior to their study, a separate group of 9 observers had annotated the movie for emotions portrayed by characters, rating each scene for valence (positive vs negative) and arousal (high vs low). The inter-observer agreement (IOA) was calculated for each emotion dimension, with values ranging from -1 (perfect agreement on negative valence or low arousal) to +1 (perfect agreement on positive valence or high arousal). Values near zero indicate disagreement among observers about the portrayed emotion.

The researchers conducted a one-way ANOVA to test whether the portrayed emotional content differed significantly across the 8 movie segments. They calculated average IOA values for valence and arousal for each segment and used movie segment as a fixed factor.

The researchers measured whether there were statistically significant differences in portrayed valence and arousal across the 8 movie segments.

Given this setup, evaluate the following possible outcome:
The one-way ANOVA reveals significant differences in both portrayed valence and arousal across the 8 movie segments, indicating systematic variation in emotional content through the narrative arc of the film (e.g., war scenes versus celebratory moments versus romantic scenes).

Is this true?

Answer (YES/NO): YES